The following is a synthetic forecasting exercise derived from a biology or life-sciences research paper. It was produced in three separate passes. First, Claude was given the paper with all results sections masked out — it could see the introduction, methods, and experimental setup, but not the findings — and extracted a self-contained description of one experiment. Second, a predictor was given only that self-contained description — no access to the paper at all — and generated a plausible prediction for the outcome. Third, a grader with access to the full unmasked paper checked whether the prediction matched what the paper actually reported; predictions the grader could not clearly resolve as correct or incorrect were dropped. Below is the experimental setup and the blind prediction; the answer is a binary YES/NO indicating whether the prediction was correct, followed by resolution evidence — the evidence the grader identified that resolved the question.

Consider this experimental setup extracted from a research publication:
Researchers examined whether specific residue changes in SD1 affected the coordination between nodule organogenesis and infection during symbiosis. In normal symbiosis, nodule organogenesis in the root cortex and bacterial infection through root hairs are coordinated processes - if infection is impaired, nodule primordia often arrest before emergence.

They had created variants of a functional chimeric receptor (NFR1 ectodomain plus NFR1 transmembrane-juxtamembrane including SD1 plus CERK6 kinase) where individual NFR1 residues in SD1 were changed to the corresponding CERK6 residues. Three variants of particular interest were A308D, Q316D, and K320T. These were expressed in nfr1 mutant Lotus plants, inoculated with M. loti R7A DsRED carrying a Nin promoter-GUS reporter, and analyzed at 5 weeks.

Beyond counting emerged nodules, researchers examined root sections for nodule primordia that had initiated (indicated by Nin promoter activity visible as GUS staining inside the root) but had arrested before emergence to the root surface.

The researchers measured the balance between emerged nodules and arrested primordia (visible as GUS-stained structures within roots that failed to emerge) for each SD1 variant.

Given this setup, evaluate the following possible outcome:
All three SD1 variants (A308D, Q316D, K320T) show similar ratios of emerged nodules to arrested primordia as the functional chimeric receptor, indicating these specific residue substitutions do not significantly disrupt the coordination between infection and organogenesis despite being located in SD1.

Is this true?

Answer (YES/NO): NO